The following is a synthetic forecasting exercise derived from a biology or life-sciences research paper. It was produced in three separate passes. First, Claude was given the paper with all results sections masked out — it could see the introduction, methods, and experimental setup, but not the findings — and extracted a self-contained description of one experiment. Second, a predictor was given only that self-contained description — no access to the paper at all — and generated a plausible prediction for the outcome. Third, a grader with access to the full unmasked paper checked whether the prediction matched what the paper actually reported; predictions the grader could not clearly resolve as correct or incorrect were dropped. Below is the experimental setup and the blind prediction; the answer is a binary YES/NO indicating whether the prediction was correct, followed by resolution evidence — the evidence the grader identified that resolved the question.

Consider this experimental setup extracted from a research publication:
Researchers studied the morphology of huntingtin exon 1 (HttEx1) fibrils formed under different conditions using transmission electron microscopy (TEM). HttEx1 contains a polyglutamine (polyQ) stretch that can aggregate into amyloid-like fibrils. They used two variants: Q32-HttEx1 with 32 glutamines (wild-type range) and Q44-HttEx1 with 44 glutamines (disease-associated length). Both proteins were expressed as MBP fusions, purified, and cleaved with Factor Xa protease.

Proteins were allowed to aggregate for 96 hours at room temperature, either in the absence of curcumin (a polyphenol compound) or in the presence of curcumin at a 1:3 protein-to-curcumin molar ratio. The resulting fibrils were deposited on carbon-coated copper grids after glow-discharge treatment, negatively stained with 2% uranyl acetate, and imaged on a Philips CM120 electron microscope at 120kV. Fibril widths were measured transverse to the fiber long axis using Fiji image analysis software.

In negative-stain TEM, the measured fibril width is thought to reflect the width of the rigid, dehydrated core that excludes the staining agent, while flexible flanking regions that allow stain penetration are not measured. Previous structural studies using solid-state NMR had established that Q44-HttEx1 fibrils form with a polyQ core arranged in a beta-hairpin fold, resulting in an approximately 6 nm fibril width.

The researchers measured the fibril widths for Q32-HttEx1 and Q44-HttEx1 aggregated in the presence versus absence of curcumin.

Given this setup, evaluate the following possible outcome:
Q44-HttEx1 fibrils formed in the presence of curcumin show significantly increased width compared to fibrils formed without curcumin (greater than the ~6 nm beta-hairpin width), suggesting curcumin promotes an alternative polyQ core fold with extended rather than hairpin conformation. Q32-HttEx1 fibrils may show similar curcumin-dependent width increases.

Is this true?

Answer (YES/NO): NO